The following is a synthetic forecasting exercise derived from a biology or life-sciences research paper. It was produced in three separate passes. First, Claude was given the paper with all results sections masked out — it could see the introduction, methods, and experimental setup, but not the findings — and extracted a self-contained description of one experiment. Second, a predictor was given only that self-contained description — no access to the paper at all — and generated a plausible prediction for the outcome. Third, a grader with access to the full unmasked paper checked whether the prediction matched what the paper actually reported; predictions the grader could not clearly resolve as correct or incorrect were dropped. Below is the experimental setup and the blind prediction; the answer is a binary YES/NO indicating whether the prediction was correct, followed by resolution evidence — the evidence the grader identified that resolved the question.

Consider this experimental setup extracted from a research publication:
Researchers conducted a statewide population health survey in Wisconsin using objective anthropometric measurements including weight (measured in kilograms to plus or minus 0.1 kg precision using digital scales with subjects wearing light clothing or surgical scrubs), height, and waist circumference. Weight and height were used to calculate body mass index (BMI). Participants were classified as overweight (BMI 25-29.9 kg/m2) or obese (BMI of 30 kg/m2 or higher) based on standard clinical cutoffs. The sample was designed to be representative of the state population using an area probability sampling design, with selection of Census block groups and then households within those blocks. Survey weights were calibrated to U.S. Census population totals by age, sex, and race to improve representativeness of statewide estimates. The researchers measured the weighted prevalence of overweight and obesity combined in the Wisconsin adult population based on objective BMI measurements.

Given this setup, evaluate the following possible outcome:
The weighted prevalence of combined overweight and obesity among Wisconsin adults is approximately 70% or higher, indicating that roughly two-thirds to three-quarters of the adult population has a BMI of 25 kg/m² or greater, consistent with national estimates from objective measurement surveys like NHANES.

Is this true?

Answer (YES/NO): YES